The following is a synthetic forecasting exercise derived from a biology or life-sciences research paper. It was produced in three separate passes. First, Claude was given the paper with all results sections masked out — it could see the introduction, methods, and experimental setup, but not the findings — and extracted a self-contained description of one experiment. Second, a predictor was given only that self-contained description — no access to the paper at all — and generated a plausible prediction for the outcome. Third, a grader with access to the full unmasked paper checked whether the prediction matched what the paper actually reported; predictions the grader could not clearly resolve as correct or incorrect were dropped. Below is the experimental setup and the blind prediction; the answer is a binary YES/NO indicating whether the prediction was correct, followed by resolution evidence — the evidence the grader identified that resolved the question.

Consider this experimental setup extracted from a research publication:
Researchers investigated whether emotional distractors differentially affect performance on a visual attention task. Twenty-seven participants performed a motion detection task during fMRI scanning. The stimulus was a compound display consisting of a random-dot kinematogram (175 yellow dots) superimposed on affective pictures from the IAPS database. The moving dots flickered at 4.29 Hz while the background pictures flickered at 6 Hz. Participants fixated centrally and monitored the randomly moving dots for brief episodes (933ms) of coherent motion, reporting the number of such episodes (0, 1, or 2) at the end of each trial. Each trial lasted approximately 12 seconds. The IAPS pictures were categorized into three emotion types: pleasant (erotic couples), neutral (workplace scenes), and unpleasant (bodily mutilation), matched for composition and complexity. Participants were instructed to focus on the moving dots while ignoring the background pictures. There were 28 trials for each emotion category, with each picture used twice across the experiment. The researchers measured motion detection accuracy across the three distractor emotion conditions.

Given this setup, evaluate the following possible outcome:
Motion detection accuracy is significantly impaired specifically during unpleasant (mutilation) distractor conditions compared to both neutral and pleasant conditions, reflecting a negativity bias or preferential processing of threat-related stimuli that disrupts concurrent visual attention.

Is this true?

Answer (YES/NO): NO